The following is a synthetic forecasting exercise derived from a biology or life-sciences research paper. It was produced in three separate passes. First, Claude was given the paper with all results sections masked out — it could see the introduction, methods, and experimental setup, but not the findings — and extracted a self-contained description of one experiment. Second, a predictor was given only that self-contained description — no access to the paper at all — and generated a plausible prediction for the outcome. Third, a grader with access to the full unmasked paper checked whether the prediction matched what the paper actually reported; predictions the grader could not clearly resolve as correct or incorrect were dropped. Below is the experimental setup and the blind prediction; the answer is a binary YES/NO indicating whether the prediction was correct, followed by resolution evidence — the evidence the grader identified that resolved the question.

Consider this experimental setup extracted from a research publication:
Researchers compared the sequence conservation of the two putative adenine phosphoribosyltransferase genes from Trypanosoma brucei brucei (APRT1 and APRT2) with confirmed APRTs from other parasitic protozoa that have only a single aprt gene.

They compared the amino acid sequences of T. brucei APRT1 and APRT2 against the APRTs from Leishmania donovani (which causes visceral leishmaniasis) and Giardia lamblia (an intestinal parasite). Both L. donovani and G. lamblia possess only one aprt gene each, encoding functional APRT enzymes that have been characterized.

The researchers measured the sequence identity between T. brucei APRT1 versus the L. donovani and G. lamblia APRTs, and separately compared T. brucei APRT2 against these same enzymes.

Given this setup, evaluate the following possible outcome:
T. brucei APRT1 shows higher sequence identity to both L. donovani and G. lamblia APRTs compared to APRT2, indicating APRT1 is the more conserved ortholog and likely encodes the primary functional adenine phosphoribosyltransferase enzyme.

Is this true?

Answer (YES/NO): YES